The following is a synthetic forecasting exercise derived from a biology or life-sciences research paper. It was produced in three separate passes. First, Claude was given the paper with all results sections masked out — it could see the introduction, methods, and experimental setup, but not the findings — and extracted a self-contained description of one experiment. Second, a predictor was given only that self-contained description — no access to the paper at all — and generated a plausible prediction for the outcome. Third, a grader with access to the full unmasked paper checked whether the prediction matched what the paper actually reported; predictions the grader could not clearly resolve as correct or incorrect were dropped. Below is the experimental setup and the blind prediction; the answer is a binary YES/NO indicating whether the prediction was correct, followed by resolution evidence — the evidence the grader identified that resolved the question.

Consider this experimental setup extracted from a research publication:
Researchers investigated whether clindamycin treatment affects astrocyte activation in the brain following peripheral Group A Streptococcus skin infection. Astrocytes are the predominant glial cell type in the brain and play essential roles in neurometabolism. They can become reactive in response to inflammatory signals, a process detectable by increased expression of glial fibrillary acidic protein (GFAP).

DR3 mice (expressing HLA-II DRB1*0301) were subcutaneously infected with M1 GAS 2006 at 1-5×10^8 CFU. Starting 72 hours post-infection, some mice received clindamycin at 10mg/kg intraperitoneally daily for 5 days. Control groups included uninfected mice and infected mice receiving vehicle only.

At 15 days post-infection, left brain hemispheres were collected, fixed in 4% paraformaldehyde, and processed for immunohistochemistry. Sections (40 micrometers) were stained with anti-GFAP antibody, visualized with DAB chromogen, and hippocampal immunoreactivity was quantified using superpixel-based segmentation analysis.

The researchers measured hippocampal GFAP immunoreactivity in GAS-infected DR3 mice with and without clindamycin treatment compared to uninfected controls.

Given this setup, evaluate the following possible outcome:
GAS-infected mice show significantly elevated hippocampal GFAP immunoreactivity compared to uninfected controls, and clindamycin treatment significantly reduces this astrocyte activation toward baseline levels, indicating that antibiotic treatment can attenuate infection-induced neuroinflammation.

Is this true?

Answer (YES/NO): NO